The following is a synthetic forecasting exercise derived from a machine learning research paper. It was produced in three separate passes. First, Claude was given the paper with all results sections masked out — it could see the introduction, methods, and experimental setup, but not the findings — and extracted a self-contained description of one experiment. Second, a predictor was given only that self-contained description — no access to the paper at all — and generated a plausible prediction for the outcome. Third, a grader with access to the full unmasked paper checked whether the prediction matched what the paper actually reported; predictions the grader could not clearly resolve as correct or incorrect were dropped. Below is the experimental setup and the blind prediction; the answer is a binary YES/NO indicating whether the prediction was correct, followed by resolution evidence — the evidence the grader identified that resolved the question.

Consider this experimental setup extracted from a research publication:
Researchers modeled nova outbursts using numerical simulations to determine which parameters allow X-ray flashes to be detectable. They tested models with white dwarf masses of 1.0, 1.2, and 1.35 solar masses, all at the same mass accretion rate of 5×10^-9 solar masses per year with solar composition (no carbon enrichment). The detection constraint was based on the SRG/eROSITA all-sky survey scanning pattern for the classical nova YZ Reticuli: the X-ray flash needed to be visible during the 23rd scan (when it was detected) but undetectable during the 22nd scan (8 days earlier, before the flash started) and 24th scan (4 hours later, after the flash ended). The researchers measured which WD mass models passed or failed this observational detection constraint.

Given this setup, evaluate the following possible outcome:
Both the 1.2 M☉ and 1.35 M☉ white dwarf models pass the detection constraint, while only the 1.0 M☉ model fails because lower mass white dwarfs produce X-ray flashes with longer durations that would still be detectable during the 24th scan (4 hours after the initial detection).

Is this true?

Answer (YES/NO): NO